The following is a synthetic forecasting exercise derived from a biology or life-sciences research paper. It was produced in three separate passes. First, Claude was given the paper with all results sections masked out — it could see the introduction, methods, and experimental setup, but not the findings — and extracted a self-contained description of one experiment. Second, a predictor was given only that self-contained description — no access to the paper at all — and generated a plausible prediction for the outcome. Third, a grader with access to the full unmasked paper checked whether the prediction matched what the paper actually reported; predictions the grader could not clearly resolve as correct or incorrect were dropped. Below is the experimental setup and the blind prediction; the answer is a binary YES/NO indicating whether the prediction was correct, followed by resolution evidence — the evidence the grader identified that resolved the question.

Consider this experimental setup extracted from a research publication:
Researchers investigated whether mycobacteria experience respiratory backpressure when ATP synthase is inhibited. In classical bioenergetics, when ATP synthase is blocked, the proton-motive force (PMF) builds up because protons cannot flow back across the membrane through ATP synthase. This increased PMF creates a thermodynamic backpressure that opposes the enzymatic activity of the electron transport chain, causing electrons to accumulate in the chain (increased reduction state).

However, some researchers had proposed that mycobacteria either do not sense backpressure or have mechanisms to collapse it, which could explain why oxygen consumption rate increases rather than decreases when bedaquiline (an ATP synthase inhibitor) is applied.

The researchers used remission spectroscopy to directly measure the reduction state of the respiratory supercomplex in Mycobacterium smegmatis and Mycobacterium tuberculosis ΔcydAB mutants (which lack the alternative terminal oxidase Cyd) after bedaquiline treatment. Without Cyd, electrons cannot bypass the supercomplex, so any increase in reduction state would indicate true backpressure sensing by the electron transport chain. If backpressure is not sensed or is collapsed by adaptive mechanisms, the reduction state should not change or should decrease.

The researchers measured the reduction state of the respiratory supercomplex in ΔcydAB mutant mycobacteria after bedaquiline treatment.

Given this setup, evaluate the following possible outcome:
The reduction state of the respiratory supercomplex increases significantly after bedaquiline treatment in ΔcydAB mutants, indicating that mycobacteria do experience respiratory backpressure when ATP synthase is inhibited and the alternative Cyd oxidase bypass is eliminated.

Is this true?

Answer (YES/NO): YES